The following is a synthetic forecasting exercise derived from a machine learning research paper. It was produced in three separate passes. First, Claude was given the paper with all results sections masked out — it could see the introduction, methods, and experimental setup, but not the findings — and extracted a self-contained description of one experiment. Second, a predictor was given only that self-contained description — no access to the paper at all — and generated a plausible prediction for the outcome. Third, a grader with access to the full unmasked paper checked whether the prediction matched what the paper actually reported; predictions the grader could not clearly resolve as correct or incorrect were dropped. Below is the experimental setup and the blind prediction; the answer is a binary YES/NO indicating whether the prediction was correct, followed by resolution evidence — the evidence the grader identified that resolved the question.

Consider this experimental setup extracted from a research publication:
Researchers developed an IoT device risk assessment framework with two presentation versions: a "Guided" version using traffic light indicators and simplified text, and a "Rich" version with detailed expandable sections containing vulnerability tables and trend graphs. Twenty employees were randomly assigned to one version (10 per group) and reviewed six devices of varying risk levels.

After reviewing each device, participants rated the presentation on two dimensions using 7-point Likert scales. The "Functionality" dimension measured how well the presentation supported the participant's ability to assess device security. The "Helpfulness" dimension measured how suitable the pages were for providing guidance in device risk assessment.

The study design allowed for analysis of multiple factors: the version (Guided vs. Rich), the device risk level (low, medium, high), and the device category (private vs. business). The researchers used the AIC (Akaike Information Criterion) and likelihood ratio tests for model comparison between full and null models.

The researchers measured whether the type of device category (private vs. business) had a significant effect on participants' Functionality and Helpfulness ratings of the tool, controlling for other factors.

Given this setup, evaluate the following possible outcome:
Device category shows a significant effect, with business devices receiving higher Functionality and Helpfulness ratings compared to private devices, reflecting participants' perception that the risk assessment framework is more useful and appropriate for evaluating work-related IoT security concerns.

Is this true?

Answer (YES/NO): NO